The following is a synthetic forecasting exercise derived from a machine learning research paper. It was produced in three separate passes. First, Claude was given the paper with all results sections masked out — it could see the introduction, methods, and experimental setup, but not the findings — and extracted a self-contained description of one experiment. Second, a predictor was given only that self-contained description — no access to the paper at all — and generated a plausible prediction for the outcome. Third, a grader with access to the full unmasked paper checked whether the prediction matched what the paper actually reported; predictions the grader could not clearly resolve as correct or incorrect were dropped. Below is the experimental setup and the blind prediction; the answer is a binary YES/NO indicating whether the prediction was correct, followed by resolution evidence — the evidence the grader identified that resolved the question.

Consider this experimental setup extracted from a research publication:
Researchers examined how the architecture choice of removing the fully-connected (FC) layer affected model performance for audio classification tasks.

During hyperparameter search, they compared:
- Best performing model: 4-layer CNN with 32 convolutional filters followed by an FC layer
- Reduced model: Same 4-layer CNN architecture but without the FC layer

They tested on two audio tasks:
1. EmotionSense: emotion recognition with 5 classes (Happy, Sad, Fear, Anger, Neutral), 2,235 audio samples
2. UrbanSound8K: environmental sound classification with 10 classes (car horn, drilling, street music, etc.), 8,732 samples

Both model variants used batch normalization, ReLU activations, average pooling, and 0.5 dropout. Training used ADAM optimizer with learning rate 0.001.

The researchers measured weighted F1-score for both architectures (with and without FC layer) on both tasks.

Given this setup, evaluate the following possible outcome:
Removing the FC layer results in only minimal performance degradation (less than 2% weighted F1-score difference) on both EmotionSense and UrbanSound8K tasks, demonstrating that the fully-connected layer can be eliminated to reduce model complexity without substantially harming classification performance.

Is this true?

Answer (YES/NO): NO